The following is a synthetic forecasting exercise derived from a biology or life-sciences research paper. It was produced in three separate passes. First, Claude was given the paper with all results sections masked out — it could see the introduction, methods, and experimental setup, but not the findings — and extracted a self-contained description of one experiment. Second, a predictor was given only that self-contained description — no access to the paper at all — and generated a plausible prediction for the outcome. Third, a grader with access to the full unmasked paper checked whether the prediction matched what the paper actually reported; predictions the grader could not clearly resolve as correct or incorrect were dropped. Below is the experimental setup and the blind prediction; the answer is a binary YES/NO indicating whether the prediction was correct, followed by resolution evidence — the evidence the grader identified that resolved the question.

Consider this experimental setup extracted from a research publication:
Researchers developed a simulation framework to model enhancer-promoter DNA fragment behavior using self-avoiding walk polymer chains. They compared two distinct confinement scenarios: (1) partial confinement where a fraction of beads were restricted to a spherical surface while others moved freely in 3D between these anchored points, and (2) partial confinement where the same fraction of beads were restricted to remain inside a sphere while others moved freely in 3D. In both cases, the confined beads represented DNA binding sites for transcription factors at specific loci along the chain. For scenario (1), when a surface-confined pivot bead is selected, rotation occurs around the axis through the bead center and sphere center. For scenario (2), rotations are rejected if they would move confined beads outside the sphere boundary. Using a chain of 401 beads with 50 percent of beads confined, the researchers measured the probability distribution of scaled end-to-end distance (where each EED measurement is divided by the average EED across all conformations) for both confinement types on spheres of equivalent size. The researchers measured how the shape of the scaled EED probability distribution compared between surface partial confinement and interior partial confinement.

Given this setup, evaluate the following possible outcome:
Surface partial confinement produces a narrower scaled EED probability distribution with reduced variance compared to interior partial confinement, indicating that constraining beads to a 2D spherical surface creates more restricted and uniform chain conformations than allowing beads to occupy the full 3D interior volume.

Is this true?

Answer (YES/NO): NO